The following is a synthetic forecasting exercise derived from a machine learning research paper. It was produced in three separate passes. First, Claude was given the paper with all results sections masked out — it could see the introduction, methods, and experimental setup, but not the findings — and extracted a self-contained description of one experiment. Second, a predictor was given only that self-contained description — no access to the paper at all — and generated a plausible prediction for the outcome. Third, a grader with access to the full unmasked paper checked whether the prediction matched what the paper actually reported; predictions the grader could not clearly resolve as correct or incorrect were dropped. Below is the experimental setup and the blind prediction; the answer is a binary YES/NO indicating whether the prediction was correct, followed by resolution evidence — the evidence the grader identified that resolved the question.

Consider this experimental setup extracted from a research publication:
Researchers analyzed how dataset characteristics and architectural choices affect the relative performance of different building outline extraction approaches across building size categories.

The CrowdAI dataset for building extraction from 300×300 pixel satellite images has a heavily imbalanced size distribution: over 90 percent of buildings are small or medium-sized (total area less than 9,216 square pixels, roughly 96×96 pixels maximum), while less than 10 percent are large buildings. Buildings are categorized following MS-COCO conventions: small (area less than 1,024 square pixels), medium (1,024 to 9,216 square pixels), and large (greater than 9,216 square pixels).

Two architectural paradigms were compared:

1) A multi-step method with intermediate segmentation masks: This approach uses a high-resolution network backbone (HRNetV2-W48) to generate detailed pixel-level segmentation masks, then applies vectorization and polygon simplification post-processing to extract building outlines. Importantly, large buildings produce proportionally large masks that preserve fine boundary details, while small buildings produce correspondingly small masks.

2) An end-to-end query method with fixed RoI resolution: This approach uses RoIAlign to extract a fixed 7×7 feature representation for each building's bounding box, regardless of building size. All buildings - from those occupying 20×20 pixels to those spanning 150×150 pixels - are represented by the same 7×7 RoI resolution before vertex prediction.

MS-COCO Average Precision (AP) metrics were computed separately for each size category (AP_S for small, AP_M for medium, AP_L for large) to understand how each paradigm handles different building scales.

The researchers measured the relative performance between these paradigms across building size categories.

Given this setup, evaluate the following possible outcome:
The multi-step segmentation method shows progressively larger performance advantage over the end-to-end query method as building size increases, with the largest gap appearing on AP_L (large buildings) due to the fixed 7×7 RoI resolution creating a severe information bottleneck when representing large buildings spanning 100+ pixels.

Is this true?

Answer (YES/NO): NO